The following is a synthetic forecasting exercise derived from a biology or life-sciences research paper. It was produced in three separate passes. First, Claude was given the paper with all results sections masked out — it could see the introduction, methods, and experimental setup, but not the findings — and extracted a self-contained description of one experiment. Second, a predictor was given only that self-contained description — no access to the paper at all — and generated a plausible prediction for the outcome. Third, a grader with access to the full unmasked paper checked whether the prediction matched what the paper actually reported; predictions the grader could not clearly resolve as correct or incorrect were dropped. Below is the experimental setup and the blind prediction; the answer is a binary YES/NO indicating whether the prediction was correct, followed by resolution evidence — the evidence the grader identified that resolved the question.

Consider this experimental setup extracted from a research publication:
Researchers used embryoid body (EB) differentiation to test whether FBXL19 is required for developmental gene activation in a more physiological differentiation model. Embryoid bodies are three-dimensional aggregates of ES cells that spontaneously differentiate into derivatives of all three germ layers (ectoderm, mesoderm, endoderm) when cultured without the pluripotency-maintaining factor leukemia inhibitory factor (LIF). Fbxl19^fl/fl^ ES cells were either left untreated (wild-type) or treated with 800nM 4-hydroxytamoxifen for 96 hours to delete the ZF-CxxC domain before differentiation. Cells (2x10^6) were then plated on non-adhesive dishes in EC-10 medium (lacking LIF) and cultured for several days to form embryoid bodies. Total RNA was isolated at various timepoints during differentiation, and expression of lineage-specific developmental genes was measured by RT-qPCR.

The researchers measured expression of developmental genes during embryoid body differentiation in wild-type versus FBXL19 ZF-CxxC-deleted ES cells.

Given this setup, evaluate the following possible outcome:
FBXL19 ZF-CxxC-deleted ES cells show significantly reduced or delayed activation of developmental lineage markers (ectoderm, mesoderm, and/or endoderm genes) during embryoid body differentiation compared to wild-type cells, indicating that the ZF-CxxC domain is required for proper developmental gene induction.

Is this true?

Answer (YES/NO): YES